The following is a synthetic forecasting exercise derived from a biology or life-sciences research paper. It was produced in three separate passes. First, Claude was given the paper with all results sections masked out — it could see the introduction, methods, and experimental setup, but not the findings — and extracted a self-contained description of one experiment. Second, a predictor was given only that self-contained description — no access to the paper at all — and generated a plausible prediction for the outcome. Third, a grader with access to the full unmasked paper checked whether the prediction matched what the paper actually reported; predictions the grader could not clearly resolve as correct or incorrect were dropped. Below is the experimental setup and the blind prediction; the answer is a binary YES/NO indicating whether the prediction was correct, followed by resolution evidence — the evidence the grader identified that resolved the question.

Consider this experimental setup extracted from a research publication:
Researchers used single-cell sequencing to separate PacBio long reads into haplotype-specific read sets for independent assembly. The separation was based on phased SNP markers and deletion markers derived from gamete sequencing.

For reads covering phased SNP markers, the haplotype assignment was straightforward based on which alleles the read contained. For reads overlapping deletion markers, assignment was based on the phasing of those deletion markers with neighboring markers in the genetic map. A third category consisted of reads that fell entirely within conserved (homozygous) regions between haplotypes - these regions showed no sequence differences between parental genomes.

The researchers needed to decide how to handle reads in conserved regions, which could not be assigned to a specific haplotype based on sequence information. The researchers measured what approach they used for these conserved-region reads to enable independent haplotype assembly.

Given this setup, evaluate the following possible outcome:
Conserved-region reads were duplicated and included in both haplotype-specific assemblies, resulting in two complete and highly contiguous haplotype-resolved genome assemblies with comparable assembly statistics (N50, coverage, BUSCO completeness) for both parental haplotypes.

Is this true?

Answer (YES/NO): NO